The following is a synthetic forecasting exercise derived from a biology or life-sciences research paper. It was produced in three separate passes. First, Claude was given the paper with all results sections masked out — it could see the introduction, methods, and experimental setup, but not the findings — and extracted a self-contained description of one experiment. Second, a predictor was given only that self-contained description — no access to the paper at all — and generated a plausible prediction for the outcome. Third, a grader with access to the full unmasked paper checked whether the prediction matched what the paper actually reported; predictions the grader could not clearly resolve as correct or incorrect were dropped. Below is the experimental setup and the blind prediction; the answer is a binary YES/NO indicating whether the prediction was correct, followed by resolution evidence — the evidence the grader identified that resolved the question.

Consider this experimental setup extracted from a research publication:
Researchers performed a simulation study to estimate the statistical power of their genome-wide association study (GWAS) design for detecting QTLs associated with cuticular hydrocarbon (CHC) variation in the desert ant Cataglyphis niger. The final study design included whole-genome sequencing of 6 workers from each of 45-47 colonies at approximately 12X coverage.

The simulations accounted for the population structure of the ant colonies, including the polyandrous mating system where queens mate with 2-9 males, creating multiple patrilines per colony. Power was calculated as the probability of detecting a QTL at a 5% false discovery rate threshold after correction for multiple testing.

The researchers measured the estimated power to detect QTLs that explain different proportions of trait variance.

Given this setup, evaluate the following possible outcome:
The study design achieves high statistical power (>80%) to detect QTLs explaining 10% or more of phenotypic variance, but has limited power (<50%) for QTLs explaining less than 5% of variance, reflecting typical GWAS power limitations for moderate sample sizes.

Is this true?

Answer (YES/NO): NO